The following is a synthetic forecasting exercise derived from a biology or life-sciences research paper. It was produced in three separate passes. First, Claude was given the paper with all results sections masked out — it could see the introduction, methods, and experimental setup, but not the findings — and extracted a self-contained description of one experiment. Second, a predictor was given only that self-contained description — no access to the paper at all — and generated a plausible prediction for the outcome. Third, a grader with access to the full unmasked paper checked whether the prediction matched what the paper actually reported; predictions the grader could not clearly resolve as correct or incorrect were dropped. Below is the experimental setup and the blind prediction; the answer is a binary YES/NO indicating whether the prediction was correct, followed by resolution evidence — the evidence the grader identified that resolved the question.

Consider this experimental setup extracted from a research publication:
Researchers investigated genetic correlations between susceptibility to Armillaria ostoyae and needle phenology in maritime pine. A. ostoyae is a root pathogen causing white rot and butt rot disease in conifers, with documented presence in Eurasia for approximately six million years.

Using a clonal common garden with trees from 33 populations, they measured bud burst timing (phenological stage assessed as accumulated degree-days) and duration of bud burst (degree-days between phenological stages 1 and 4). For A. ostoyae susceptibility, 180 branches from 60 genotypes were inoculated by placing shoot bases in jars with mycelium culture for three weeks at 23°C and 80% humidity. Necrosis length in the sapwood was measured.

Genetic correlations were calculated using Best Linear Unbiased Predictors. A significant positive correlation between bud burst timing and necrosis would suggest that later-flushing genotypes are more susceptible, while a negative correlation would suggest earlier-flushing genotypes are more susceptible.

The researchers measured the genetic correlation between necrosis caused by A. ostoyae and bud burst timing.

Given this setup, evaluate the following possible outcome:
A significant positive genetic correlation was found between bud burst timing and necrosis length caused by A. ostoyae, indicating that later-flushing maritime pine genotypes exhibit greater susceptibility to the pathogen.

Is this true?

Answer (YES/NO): NO